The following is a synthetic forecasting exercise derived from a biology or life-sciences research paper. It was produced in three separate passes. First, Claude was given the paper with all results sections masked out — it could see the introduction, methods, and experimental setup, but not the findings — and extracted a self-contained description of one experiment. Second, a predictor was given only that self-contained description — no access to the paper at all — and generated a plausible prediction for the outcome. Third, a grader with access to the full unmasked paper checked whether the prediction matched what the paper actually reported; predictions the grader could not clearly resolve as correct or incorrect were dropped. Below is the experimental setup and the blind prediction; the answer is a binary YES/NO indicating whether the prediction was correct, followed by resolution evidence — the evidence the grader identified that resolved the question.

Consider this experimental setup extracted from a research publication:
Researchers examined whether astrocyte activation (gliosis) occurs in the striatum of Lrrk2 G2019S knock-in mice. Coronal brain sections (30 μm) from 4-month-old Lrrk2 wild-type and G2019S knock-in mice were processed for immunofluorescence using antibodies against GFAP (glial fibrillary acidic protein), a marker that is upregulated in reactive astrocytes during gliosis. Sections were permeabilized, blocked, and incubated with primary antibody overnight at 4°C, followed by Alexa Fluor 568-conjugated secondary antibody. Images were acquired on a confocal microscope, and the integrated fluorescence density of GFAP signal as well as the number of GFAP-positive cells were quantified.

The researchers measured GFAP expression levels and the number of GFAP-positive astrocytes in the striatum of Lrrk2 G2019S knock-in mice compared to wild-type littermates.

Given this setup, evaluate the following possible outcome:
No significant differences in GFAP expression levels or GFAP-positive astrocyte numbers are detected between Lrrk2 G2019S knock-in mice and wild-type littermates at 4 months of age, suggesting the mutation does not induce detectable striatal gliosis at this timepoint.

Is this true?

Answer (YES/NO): NO